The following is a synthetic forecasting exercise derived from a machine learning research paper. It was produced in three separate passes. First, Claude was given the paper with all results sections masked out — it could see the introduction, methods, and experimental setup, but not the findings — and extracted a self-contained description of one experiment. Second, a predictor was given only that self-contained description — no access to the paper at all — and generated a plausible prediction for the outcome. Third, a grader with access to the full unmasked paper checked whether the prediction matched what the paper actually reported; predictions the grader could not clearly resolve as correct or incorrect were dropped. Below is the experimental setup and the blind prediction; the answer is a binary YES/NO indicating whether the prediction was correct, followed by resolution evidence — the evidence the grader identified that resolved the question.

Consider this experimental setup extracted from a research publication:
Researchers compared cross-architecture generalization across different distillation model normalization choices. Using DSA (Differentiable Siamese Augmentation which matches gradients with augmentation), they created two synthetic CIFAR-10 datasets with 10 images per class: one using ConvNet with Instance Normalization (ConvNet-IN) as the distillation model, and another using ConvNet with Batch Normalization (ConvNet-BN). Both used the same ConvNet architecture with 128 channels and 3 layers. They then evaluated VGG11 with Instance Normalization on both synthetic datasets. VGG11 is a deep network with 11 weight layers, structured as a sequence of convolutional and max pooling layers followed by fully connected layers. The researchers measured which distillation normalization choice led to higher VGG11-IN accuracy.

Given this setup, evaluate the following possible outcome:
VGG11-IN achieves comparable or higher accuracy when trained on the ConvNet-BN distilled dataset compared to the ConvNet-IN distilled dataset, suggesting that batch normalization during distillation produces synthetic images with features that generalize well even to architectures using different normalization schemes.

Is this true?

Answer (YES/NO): NO